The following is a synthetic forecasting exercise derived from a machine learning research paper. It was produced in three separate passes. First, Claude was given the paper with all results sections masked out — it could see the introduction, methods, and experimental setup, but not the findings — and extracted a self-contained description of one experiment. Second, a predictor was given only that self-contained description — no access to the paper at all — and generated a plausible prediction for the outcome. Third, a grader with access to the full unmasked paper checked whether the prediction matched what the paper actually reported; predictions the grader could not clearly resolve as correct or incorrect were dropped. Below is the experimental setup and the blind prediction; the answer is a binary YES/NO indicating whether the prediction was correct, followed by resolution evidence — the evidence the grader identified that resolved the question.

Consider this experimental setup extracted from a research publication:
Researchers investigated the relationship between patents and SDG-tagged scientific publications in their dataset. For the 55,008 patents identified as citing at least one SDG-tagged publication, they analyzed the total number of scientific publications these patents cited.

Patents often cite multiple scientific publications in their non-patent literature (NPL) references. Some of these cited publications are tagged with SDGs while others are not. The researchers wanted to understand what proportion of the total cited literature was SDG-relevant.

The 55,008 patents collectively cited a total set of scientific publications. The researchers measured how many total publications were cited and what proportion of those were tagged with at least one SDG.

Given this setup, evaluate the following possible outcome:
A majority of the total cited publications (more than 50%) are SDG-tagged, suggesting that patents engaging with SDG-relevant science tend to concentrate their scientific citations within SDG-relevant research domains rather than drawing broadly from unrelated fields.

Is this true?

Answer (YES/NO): NO